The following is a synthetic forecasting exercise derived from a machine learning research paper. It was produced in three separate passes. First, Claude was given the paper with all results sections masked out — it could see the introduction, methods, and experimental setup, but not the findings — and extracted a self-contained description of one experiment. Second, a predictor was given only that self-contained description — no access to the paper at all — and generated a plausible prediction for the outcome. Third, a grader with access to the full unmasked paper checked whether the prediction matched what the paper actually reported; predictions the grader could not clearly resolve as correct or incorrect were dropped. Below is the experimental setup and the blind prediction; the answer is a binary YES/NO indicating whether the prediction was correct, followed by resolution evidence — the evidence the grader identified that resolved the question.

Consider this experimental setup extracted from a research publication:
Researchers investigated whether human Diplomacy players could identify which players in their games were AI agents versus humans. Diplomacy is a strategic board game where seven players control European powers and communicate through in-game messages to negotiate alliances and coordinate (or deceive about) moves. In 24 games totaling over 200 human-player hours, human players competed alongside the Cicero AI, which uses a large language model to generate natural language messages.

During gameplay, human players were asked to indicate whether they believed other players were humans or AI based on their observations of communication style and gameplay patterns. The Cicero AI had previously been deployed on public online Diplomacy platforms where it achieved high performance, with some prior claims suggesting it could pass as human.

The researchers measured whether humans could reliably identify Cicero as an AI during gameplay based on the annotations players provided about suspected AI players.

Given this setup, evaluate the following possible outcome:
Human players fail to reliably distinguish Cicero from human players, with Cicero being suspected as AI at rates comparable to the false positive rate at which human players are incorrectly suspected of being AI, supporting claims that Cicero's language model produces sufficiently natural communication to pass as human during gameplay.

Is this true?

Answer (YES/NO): NO